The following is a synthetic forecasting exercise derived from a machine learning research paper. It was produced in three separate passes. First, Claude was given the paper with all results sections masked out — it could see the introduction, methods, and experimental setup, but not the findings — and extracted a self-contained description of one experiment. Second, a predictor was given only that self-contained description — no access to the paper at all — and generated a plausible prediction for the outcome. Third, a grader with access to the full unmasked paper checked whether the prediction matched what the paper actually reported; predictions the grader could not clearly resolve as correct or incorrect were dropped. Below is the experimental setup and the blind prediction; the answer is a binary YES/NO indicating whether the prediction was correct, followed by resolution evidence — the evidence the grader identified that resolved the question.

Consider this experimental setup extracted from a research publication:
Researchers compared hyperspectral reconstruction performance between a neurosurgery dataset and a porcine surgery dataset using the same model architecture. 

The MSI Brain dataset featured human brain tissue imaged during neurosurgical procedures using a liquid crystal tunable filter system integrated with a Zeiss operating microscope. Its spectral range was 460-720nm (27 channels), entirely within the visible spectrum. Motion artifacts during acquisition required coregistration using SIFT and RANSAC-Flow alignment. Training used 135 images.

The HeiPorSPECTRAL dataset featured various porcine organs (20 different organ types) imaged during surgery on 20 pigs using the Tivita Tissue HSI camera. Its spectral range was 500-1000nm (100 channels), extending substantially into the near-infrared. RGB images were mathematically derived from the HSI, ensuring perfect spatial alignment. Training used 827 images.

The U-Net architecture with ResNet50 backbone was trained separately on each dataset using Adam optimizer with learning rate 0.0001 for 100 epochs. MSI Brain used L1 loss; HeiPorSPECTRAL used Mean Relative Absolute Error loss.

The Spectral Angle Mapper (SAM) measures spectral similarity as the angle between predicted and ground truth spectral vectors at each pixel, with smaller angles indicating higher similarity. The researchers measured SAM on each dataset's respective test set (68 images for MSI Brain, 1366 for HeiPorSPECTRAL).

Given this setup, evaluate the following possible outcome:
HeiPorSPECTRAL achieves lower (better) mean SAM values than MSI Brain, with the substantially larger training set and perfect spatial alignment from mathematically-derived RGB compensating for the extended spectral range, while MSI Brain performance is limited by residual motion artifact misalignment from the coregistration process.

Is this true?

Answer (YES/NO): YES